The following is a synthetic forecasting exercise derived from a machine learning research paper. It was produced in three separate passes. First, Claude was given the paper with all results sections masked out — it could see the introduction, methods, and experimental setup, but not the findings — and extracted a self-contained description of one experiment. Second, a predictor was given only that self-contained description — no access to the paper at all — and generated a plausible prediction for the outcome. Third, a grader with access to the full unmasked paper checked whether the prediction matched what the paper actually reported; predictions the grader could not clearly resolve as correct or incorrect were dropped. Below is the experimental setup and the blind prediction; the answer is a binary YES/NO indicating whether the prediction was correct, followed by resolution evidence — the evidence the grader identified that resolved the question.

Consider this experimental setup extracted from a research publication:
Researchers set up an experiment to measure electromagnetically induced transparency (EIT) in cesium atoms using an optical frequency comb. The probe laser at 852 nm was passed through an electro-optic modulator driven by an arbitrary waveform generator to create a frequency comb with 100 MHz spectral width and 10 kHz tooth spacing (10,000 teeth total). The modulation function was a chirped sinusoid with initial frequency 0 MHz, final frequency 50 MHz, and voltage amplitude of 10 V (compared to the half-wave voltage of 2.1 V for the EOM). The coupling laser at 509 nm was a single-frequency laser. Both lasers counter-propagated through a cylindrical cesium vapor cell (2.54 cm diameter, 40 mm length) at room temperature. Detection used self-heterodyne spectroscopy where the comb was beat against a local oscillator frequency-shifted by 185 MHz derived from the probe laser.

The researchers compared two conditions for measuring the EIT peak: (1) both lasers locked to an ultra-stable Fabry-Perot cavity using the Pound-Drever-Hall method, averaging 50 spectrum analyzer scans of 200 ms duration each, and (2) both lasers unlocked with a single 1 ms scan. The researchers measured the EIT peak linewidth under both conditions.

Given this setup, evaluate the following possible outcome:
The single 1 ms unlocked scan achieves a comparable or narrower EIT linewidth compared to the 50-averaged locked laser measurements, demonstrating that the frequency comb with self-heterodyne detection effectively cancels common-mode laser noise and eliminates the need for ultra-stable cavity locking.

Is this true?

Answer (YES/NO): NO